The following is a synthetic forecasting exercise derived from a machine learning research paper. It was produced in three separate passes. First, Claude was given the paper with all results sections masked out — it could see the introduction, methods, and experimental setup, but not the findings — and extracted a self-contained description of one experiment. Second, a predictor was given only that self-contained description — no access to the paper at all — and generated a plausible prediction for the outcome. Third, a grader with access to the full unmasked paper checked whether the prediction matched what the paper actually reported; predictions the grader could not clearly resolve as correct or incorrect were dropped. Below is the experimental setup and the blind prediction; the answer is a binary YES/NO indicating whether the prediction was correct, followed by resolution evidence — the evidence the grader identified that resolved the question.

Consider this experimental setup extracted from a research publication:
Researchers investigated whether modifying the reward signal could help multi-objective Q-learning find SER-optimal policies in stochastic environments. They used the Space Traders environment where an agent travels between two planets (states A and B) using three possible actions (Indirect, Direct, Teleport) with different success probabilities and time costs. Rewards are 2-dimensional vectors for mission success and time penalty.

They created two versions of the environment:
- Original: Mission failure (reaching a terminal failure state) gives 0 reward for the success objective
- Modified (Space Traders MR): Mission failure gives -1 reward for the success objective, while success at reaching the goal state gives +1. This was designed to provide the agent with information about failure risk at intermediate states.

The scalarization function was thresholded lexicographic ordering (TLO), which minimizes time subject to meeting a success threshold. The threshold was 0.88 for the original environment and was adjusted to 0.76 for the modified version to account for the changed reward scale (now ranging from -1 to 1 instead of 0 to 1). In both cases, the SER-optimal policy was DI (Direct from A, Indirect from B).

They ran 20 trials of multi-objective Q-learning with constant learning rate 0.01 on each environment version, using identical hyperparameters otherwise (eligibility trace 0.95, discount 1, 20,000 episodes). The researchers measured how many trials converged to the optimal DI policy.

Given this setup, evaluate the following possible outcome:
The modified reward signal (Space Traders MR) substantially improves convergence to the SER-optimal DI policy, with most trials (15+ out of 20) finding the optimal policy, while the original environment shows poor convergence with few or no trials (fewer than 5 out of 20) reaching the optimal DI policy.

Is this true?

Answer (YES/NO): NO